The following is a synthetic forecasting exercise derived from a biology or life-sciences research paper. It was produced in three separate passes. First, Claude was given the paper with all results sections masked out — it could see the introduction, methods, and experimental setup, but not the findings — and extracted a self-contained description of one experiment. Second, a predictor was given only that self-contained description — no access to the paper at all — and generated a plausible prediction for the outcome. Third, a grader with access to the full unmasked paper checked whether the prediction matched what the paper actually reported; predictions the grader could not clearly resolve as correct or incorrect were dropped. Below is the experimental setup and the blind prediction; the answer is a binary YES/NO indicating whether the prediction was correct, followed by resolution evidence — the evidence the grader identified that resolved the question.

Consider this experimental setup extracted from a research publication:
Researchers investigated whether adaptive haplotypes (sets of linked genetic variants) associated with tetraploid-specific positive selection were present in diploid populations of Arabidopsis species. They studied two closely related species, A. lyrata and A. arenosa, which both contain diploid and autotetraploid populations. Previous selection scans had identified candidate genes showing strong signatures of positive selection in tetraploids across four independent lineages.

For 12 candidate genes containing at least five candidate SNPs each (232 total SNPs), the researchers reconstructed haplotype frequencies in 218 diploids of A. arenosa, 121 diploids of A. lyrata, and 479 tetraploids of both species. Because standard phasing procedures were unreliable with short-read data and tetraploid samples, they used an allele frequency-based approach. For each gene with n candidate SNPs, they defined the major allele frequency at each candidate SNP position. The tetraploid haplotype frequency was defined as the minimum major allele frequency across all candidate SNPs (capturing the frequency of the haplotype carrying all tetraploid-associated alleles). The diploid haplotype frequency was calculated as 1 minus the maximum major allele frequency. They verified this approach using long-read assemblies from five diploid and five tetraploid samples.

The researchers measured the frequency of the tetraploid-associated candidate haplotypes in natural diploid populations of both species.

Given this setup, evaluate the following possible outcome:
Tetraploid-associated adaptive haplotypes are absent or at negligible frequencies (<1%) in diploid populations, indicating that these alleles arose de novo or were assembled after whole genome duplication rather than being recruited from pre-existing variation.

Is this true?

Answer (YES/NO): YES